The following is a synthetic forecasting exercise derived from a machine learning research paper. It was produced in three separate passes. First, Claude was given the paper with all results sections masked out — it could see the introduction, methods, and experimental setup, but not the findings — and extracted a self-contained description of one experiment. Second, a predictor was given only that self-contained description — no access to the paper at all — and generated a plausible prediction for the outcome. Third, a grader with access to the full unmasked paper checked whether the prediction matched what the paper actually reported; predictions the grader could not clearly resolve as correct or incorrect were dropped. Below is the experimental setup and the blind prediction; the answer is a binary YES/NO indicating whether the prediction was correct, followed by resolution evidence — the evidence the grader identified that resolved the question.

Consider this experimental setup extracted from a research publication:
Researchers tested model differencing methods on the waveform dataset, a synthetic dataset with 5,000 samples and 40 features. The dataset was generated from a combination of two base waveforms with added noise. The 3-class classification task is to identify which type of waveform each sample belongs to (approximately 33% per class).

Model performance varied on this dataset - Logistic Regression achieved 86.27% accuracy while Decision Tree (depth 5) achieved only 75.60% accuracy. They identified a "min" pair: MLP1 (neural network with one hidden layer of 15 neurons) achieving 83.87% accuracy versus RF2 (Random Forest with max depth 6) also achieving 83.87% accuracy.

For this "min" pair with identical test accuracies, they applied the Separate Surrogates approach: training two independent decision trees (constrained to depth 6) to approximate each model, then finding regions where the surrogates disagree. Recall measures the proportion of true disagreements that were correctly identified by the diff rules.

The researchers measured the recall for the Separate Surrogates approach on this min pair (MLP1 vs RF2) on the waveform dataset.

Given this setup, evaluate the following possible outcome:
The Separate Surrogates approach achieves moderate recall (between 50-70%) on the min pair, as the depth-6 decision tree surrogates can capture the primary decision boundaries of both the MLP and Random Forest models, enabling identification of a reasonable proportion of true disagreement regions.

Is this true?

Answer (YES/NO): NO